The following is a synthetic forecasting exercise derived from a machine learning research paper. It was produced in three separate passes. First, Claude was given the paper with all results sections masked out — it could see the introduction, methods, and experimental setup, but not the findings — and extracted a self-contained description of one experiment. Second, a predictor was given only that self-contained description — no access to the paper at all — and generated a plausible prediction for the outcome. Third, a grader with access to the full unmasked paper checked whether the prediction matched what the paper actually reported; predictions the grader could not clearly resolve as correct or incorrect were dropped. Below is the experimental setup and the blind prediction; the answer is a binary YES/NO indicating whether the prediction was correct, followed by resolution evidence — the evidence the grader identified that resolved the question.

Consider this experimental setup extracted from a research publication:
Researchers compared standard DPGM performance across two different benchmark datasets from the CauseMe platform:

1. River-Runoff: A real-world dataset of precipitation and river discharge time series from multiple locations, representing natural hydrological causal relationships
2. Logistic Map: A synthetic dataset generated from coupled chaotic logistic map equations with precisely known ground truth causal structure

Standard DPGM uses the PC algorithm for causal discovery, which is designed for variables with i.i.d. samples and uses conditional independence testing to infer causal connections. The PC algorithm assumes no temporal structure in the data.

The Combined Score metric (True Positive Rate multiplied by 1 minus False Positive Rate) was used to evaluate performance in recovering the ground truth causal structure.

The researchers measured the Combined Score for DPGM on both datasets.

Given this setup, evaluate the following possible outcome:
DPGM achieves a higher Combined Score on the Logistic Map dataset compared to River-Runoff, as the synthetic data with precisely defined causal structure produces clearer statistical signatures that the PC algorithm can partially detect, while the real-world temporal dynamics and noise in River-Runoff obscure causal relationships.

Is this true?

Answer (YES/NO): NO